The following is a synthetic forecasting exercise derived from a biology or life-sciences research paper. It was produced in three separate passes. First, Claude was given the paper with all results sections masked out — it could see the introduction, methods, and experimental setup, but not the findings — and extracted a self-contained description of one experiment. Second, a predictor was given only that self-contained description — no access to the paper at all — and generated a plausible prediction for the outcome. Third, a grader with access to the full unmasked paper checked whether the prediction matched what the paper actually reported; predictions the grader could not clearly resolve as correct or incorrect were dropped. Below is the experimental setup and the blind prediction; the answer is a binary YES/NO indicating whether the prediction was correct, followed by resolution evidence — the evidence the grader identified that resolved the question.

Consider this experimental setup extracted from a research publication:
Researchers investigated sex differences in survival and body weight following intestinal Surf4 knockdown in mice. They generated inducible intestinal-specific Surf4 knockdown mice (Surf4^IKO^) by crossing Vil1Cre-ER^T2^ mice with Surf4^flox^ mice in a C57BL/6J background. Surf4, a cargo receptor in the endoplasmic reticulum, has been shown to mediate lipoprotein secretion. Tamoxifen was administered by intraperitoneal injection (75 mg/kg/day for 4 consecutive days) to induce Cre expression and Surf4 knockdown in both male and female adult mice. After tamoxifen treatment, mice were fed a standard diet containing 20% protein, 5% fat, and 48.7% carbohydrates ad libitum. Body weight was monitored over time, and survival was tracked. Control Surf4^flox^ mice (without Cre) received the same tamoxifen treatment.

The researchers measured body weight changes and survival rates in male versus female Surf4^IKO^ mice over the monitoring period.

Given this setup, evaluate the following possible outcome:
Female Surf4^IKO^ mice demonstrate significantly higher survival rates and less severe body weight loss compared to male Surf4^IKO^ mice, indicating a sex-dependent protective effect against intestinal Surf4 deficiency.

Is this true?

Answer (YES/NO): YES